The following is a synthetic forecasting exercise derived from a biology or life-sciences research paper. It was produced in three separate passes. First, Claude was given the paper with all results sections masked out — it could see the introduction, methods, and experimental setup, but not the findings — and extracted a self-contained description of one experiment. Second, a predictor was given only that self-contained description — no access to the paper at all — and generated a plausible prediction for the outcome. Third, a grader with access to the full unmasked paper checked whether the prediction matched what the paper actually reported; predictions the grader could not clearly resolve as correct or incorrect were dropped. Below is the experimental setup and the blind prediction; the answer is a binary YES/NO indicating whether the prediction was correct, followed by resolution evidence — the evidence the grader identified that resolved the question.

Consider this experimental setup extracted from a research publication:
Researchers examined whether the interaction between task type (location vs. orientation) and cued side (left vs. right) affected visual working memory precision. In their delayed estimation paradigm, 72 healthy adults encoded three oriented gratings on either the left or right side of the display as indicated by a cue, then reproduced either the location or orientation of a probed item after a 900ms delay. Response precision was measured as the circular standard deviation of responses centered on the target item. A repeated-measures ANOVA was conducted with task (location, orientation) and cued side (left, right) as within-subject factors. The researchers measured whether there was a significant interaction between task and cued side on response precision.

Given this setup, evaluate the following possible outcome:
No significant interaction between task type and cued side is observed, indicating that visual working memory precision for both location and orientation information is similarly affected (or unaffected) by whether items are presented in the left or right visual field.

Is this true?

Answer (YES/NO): YES